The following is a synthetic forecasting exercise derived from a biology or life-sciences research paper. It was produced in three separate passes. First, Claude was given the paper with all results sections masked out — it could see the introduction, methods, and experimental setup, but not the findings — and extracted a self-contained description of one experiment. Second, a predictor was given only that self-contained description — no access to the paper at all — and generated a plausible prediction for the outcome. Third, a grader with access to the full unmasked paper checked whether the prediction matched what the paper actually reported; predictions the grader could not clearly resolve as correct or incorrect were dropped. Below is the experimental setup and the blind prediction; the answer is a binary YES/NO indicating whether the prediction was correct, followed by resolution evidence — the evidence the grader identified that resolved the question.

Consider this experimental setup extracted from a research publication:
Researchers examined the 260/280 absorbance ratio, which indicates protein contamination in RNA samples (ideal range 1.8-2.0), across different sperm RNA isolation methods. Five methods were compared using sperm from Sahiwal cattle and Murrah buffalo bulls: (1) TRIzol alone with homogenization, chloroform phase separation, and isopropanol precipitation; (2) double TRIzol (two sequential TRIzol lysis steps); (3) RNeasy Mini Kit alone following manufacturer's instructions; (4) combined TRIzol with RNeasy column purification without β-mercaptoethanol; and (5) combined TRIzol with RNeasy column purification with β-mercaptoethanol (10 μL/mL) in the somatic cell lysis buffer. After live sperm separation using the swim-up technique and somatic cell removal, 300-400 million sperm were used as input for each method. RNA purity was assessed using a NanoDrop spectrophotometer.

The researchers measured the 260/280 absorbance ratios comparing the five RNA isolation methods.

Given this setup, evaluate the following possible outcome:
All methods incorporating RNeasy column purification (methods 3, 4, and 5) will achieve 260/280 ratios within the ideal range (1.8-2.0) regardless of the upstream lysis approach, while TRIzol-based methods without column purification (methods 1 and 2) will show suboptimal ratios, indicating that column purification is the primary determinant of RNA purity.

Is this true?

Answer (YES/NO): NO